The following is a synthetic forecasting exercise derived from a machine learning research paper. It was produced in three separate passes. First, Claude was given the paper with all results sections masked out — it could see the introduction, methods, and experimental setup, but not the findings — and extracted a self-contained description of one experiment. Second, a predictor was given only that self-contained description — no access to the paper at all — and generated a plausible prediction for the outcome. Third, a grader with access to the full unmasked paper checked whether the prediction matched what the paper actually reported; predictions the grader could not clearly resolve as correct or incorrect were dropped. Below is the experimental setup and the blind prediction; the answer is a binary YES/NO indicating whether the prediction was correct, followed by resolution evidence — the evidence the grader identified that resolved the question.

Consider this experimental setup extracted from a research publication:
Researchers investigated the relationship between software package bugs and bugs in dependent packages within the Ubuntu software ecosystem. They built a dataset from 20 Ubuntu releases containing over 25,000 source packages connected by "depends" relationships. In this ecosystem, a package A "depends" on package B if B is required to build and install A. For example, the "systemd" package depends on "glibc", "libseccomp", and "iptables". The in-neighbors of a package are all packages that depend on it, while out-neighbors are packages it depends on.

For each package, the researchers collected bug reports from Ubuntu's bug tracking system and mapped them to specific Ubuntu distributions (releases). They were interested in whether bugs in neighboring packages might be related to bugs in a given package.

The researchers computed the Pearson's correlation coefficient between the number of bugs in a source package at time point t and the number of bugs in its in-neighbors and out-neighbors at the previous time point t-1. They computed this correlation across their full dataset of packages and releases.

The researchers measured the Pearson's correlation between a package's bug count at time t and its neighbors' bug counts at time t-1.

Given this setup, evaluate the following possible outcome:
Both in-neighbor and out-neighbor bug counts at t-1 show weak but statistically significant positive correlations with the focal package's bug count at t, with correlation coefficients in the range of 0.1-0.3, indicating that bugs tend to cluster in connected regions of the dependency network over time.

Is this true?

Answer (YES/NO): YES